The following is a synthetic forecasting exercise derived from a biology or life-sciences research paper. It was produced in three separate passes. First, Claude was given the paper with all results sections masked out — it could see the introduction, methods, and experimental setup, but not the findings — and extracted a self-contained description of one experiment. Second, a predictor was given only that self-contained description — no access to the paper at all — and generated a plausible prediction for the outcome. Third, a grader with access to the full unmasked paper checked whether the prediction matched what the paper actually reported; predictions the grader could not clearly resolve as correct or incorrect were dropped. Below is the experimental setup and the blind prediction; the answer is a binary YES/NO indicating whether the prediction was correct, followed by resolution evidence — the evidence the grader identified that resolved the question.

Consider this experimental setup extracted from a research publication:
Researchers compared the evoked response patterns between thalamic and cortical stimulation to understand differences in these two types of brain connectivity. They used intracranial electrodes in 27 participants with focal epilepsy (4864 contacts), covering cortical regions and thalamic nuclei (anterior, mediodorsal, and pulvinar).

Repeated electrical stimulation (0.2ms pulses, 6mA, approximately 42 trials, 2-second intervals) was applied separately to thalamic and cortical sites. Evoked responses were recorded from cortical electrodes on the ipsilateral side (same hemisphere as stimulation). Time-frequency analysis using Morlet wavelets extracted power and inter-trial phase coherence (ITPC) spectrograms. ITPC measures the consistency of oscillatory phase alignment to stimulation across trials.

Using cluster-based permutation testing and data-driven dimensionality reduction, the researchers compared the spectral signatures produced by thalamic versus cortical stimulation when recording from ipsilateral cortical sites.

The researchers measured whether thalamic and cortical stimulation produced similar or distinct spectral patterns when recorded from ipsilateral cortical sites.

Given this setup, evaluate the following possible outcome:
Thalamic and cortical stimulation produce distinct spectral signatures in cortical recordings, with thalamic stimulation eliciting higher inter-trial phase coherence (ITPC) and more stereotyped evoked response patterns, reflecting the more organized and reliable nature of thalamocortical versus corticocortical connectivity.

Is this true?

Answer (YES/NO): NO